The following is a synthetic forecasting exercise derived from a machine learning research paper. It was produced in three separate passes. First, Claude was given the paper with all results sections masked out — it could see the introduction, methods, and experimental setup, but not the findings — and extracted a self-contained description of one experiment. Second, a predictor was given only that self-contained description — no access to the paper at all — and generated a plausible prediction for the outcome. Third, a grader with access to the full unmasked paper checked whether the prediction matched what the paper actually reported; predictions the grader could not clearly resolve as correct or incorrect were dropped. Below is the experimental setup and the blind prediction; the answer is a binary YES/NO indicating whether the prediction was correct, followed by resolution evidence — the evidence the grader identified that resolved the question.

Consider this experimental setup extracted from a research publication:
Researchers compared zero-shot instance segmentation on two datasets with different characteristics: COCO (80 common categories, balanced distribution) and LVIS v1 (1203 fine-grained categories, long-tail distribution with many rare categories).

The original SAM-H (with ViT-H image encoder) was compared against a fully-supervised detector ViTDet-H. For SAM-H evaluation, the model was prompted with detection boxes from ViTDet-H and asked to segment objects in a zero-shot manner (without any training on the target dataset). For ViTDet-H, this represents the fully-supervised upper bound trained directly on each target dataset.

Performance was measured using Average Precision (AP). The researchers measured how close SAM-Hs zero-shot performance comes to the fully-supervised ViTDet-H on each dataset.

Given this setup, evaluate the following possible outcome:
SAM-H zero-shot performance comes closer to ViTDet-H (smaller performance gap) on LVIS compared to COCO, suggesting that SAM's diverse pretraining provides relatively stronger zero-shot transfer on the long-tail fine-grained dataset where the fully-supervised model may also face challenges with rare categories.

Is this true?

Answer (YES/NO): YES